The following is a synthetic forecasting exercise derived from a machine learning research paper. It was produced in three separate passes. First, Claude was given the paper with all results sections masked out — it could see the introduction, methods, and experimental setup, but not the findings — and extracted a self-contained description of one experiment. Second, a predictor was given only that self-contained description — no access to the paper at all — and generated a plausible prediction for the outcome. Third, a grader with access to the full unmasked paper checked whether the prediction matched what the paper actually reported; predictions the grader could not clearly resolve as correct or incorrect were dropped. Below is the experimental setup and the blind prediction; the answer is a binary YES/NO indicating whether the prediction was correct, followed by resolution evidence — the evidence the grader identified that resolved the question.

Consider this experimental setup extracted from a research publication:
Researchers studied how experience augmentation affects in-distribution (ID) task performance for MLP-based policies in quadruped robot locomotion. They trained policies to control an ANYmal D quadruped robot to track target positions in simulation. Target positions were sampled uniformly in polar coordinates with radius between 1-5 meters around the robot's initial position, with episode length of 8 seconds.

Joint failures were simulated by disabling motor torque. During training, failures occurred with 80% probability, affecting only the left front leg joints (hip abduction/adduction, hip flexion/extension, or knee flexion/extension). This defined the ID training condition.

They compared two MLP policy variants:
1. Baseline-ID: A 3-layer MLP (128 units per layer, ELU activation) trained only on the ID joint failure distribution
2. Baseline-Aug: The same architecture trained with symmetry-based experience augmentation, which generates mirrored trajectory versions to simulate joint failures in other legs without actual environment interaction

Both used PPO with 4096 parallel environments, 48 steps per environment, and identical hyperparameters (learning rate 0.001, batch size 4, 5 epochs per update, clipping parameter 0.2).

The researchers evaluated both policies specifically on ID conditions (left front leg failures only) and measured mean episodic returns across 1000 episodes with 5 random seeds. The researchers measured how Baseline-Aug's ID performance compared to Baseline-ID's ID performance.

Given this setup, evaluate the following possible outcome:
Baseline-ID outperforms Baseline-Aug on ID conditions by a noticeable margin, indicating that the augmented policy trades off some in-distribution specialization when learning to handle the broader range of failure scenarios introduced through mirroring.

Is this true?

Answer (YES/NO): YES